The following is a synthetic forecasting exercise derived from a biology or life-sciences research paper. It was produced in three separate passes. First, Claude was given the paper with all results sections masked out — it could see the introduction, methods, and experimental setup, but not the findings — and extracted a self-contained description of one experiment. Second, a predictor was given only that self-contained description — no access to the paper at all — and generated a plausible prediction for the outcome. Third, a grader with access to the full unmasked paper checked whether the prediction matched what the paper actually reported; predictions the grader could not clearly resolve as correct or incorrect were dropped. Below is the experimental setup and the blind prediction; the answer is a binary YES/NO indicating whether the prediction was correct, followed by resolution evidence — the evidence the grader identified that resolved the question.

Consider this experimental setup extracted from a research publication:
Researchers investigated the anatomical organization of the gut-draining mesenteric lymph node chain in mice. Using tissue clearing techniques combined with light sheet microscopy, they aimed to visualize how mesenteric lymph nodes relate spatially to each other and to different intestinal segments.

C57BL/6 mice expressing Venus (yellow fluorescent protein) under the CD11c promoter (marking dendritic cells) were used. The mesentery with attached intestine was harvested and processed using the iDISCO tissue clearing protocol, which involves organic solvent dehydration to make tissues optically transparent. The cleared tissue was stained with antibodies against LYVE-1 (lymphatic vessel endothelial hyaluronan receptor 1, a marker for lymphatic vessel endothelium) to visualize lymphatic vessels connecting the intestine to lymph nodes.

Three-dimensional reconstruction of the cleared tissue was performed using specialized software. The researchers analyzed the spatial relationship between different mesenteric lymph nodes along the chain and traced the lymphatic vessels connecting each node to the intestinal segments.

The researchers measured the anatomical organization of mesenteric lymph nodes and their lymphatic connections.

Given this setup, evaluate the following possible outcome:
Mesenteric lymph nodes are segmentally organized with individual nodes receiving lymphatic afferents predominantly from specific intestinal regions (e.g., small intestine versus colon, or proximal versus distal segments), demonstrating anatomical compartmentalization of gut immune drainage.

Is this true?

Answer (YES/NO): YES